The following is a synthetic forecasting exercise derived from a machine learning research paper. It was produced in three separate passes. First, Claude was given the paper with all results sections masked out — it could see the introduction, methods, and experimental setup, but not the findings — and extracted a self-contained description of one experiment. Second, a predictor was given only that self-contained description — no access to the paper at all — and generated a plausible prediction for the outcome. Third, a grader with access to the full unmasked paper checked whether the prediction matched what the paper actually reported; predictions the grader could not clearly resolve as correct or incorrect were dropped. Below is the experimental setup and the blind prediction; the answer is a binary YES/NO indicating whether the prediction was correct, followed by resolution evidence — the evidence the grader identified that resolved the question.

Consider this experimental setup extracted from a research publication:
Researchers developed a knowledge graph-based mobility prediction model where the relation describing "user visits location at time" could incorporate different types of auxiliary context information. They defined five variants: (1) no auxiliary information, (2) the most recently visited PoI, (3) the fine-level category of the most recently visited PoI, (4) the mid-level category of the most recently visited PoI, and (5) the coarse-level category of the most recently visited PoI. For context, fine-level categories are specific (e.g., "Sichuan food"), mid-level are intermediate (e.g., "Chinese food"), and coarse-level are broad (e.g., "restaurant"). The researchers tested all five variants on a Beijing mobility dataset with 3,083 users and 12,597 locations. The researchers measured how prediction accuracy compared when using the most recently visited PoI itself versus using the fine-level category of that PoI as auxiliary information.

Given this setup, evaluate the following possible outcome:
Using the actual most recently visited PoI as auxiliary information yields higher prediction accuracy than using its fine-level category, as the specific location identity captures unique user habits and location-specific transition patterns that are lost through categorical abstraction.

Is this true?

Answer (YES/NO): NO